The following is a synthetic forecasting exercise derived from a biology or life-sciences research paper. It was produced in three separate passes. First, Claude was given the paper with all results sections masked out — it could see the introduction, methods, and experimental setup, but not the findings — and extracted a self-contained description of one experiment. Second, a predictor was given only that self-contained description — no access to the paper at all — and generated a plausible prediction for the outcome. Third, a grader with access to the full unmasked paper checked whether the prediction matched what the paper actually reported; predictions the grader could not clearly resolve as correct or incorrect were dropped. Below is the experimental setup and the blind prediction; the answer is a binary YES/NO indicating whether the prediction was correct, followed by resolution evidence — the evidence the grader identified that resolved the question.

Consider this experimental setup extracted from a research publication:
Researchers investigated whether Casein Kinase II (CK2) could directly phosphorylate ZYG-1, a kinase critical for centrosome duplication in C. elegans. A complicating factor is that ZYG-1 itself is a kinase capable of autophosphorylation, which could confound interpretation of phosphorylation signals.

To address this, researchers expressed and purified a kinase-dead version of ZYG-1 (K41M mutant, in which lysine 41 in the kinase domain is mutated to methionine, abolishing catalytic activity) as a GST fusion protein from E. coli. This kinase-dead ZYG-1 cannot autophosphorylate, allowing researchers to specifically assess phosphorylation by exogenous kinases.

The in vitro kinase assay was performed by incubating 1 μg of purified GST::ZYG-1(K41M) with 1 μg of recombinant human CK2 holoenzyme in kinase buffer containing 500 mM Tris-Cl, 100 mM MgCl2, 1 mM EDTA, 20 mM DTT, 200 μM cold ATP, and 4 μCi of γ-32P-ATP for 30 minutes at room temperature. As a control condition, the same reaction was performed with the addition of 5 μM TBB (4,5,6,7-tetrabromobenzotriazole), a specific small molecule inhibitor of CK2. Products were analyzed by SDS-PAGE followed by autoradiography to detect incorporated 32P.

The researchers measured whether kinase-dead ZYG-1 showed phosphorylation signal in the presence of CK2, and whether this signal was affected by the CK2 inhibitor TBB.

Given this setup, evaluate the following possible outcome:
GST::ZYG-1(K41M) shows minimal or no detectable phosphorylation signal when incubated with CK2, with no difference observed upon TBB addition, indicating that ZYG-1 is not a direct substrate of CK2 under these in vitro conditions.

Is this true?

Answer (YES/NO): NO